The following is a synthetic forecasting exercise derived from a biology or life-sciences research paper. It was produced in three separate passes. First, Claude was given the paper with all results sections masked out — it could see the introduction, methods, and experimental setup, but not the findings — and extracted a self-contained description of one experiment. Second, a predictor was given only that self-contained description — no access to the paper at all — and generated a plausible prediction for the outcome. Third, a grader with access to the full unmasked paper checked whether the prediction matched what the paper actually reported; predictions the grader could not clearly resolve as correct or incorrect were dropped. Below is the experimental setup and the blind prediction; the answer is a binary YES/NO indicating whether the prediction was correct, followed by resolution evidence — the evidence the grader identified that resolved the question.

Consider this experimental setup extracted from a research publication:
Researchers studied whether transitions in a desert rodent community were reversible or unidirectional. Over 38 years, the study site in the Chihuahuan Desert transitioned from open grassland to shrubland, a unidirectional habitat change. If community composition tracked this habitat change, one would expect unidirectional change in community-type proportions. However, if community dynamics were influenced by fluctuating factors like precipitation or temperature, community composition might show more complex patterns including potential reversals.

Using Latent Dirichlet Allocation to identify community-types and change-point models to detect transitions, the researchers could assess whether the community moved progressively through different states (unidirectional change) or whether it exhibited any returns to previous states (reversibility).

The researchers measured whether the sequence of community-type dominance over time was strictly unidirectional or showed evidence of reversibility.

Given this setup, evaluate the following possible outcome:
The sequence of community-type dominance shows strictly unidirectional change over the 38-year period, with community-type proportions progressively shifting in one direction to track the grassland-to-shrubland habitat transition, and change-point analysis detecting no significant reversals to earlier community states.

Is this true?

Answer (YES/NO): NO